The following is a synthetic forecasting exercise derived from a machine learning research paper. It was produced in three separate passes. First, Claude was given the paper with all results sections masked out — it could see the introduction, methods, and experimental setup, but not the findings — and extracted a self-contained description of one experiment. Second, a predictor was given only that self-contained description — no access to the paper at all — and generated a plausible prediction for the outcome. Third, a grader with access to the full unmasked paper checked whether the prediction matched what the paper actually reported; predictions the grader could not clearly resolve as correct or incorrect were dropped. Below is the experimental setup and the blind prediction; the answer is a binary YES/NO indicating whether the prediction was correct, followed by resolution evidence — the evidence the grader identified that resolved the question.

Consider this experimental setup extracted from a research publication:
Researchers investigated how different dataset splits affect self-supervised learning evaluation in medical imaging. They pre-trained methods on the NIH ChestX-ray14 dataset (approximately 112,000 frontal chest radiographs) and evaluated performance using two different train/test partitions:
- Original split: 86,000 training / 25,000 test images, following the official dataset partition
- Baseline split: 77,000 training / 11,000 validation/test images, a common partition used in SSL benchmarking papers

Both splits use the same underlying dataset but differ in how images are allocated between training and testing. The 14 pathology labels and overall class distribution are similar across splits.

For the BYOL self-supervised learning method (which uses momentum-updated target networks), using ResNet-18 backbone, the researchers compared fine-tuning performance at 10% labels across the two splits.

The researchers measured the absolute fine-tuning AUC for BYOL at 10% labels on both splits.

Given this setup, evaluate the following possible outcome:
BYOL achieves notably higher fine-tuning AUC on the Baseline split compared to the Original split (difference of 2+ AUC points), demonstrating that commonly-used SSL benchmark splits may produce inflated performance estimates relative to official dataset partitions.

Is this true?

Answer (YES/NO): YES